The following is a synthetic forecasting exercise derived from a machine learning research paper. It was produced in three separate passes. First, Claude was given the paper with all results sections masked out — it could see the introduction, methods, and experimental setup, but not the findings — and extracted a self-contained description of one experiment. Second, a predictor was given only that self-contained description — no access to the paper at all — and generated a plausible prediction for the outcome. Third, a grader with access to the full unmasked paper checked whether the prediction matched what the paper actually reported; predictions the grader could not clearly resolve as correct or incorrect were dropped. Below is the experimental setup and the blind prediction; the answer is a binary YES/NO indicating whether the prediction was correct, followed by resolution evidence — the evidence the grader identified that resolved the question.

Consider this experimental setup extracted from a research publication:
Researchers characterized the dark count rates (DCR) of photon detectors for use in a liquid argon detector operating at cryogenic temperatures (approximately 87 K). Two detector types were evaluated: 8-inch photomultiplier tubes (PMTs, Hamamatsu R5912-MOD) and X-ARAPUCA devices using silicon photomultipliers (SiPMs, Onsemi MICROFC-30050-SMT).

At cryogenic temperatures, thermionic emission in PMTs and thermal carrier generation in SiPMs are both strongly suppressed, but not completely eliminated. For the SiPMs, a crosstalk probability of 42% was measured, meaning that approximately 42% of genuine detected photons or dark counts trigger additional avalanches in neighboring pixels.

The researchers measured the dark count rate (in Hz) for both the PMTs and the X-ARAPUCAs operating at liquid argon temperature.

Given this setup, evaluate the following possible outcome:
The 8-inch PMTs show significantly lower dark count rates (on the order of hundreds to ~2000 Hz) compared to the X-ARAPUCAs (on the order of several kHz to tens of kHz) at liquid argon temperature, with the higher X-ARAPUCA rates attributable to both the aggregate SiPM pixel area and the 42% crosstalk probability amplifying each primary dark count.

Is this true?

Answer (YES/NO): NO